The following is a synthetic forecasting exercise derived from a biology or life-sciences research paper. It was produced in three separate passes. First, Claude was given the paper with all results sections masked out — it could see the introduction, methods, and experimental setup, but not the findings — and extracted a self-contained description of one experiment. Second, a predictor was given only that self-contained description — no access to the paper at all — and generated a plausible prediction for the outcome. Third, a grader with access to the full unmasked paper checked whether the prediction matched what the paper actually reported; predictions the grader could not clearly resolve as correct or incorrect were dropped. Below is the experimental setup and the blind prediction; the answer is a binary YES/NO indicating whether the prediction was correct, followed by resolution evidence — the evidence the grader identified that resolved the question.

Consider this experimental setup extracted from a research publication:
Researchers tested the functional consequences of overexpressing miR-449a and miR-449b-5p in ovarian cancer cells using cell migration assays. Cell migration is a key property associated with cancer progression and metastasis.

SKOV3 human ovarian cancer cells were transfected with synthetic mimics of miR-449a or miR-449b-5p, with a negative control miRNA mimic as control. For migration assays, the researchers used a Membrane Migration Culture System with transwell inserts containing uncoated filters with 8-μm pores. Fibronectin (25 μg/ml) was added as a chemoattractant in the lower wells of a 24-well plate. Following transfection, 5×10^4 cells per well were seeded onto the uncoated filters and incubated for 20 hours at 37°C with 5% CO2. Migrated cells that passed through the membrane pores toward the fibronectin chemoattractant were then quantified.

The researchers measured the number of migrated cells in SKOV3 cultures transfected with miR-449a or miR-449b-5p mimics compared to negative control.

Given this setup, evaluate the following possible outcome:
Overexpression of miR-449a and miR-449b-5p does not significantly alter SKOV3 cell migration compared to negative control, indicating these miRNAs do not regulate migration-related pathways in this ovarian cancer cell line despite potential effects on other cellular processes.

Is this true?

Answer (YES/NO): NO